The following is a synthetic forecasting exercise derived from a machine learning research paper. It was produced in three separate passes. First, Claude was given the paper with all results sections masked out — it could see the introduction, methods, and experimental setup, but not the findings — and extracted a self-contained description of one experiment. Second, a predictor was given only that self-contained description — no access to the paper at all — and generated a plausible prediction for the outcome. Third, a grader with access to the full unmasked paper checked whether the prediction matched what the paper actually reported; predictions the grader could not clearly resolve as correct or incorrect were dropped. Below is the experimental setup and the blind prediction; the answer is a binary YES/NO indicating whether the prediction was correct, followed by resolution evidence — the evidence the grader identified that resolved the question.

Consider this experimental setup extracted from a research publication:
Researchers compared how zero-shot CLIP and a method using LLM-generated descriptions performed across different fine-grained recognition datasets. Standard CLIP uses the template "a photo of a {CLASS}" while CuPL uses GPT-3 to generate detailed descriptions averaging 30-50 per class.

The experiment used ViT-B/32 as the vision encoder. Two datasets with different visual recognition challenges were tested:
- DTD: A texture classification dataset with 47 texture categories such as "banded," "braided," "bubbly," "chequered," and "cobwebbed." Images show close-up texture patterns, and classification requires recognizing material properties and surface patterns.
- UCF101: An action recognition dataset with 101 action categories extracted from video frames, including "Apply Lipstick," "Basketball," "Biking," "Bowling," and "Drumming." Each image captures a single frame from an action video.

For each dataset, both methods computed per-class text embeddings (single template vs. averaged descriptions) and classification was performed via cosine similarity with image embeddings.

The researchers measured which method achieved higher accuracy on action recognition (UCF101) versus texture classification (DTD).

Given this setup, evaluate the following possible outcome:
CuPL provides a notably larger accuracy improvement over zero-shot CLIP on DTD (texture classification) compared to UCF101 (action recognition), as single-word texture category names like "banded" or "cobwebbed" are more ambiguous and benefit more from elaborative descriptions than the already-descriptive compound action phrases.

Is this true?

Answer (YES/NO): NO